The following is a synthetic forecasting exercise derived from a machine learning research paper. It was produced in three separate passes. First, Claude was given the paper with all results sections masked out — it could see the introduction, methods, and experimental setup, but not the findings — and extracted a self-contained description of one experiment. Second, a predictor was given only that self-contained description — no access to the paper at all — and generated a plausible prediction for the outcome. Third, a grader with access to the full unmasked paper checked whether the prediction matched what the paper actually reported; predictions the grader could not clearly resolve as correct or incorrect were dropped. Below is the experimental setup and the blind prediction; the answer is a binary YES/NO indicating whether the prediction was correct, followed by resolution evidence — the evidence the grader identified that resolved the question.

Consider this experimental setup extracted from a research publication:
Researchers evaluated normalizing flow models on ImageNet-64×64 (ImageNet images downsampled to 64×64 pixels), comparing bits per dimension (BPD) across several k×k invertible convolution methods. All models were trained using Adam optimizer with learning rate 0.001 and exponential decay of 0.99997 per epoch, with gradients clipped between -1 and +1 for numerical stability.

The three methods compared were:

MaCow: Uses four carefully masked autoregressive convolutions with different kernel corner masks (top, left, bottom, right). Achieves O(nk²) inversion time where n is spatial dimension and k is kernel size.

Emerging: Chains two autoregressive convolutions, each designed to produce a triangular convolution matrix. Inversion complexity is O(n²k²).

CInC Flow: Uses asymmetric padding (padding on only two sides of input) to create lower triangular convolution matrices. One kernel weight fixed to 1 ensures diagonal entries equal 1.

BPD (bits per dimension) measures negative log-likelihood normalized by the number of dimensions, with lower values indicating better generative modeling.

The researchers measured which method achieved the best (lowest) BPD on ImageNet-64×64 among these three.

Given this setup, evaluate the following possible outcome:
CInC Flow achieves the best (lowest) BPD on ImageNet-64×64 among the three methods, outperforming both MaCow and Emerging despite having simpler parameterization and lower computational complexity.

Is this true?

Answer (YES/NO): NO